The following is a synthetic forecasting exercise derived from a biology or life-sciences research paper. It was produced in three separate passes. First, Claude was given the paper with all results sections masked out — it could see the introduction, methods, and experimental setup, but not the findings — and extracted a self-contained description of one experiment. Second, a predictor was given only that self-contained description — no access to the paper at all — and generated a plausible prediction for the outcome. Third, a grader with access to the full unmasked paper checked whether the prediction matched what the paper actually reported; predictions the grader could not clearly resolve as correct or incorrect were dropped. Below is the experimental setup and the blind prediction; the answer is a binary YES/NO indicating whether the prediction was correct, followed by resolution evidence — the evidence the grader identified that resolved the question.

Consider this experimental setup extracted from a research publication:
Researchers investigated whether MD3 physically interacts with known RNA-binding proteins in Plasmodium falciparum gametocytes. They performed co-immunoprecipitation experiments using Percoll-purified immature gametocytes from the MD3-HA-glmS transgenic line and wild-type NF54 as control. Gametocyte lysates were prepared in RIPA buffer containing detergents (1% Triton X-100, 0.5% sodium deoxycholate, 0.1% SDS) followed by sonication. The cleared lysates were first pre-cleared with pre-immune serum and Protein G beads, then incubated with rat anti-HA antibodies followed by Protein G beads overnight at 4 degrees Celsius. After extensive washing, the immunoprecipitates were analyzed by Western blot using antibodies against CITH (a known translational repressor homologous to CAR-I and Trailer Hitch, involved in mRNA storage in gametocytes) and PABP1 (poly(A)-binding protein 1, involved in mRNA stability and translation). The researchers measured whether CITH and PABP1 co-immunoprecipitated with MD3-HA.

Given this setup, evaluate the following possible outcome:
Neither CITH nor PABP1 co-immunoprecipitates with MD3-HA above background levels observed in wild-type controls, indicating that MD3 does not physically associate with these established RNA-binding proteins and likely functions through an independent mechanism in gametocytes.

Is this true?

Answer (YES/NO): NO